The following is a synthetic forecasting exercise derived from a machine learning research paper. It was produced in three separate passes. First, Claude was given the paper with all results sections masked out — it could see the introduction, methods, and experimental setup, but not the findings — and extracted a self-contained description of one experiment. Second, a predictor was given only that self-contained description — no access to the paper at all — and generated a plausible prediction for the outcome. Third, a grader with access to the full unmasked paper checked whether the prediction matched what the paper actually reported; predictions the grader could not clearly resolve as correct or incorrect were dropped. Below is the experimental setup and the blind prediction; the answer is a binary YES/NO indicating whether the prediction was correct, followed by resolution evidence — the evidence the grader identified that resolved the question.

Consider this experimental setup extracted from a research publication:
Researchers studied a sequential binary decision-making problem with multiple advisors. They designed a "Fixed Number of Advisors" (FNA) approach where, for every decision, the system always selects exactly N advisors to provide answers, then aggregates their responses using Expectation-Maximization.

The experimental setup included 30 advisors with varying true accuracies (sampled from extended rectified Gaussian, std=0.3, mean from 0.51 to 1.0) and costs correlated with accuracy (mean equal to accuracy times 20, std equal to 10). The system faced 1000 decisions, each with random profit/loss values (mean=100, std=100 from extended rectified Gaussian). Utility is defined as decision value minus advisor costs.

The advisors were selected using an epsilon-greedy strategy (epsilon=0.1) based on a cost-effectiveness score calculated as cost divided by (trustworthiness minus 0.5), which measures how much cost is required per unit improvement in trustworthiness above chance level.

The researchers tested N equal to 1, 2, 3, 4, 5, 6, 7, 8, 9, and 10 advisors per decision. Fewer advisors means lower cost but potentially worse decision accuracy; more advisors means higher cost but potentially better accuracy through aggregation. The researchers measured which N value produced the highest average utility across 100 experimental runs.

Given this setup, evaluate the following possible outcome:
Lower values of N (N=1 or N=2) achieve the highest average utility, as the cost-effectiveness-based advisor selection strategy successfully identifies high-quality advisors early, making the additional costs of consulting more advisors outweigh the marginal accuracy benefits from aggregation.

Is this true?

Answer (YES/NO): NO